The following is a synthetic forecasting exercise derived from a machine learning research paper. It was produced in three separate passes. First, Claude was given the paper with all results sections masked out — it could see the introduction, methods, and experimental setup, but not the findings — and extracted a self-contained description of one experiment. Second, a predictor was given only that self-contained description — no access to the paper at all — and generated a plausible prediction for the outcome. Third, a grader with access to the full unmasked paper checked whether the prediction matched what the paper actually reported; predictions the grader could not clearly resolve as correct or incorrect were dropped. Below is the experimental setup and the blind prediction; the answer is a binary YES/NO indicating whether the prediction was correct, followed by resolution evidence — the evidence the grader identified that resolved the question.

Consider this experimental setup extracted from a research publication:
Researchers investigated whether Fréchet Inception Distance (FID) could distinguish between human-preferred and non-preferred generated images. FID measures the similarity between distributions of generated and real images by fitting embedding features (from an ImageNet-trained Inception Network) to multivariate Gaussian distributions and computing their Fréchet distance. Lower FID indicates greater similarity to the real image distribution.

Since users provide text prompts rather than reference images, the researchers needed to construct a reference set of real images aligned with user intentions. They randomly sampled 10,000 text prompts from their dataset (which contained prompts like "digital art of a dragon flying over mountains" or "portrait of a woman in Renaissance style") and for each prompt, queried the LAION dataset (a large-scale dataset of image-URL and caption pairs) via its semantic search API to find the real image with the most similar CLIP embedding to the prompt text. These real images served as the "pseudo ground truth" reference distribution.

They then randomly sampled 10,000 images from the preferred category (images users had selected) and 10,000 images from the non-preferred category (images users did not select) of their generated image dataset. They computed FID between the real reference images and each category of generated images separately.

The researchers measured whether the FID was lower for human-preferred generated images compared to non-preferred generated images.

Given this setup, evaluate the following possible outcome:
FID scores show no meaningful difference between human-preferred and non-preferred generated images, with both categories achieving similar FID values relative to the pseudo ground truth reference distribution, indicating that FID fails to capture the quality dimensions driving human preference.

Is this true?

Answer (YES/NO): YES